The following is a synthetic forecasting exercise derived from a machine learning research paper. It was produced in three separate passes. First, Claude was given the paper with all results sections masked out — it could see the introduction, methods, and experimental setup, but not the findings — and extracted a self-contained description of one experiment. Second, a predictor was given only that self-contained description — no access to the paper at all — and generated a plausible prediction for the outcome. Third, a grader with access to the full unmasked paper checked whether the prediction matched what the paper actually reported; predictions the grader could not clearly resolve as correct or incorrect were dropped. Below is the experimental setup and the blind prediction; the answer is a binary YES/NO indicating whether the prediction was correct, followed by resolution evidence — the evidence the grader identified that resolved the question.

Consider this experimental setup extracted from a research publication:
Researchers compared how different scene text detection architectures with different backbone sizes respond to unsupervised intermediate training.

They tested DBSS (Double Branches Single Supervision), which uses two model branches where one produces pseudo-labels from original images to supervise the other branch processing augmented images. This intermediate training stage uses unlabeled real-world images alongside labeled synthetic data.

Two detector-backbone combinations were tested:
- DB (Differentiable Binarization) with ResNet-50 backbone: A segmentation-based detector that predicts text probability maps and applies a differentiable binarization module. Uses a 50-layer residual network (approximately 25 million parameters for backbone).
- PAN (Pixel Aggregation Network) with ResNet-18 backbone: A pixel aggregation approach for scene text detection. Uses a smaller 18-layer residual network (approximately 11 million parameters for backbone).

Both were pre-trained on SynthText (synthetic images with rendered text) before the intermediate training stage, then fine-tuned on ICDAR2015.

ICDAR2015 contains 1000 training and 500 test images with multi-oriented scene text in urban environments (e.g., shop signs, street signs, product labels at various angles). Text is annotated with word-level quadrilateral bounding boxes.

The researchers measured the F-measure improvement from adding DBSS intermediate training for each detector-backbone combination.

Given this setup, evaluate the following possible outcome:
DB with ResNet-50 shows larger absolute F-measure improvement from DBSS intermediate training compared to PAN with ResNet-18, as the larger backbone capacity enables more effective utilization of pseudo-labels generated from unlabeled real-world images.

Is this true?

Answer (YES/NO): YES